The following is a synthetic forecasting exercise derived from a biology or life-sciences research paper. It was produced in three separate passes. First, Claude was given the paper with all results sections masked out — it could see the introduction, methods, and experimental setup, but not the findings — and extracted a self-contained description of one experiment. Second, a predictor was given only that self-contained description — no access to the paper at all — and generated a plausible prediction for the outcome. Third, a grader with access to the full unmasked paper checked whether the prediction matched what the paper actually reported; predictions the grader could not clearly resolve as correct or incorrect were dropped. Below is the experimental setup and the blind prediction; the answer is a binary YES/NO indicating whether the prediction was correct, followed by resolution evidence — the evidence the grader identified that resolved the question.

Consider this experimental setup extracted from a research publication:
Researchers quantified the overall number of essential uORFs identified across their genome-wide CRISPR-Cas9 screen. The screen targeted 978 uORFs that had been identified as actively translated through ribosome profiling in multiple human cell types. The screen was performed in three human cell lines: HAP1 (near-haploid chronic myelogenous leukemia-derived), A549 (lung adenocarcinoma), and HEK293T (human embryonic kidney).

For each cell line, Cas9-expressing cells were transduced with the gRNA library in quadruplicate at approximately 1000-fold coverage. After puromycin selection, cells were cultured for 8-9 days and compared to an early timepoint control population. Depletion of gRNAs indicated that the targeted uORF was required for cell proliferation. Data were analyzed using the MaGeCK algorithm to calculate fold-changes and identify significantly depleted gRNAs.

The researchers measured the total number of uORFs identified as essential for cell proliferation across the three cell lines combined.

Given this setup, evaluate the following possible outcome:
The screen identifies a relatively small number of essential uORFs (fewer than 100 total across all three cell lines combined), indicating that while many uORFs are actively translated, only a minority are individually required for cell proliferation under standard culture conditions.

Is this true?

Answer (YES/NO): NO